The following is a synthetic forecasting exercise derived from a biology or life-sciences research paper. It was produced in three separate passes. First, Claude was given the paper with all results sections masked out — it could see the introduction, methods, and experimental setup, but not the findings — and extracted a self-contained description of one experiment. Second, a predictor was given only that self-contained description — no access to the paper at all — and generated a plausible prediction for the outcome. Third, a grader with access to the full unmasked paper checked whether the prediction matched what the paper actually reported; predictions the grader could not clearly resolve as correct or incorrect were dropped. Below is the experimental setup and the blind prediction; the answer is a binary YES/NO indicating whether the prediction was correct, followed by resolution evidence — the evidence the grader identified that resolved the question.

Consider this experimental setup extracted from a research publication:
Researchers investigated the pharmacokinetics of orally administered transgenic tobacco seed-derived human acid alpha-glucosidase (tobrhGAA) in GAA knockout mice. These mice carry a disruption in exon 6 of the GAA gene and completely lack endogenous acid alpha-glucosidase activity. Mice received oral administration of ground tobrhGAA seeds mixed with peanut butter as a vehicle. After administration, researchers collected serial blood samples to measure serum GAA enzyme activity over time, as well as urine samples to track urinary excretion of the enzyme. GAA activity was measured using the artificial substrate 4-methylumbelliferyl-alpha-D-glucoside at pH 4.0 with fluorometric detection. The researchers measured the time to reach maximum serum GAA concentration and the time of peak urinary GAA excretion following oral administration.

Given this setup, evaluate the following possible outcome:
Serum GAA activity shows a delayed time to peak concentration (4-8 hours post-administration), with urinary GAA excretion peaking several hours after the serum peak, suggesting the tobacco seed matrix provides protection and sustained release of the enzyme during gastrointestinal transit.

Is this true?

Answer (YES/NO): NO